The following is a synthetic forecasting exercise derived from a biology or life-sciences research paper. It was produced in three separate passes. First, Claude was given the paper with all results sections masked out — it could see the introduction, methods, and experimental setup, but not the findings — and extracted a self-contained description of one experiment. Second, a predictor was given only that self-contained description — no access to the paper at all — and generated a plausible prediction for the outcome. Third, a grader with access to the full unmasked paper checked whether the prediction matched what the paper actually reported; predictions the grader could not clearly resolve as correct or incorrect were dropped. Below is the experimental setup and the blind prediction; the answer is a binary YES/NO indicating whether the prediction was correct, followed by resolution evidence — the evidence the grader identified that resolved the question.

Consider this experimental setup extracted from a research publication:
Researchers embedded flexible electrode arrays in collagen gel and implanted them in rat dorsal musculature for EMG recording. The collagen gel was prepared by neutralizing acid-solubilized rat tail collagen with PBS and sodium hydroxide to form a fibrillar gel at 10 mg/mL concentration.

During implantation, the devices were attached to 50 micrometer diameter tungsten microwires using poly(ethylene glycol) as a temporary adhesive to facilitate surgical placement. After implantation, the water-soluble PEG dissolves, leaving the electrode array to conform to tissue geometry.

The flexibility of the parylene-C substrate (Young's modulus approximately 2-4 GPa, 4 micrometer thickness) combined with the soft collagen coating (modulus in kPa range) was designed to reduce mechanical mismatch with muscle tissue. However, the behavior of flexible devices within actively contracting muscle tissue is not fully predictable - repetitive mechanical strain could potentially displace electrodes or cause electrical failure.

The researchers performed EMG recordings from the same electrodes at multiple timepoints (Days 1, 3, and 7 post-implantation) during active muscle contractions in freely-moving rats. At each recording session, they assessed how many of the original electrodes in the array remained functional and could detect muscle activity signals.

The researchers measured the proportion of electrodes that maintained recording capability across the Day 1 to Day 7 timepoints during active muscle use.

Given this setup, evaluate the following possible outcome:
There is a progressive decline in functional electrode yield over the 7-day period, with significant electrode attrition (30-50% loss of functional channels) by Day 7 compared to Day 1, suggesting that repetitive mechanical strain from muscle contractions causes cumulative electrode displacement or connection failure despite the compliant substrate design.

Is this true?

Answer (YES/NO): NO